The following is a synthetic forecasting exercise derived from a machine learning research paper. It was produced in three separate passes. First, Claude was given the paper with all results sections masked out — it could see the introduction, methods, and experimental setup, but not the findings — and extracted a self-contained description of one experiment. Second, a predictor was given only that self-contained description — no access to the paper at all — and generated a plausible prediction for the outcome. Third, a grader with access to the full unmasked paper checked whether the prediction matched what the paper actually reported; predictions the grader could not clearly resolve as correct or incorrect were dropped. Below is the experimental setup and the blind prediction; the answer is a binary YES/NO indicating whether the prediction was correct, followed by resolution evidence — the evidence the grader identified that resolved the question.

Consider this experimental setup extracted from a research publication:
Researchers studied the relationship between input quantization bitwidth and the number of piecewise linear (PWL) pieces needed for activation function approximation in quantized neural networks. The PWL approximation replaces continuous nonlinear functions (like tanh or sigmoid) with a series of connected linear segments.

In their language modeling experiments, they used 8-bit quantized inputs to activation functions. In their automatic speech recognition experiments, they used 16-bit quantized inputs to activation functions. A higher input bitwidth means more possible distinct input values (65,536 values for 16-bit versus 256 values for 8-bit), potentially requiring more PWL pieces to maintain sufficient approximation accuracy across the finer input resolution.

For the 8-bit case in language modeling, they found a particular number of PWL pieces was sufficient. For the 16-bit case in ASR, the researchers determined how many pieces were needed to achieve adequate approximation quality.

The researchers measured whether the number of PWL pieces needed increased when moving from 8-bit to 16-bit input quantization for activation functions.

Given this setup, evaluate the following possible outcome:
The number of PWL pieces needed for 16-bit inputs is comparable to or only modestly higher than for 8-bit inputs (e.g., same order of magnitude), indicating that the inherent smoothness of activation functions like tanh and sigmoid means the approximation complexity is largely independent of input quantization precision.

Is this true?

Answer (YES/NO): NO